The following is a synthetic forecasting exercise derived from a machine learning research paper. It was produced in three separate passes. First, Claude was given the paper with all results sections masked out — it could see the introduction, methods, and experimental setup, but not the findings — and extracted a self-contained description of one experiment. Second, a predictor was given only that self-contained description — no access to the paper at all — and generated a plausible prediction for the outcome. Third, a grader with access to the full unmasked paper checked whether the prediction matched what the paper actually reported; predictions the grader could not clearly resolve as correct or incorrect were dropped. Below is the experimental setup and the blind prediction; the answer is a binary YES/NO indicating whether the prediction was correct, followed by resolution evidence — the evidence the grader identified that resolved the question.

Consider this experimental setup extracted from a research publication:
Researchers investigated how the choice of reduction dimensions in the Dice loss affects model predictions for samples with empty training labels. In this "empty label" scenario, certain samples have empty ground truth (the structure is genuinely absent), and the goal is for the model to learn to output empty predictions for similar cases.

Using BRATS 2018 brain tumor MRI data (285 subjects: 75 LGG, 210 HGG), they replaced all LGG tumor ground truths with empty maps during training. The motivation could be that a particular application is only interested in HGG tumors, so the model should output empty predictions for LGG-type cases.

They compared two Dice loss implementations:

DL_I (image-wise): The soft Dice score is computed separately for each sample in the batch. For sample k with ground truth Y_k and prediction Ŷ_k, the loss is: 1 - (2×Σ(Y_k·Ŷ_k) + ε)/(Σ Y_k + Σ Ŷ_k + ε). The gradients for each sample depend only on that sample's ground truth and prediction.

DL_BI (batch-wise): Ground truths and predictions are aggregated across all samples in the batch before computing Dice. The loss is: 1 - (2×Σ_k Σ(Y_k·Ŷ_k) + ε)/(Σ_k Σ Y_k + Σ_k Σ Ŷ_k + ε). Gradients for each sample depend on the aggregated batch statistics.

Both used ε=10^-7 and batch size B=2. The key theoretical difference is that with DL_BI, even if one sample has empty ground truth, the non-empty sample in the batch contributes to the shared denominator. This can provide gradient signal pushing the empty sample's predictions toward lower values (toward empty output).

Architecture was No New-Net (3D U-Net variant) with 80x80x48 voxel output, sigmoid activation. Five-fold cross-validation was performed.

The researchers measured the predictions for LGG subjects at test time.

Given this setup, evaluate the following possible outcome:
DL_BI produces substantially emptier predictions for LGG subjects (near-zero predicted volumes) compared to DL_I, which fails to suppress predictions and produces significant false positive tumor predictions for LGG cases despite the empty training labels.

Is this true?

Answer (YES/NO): YES